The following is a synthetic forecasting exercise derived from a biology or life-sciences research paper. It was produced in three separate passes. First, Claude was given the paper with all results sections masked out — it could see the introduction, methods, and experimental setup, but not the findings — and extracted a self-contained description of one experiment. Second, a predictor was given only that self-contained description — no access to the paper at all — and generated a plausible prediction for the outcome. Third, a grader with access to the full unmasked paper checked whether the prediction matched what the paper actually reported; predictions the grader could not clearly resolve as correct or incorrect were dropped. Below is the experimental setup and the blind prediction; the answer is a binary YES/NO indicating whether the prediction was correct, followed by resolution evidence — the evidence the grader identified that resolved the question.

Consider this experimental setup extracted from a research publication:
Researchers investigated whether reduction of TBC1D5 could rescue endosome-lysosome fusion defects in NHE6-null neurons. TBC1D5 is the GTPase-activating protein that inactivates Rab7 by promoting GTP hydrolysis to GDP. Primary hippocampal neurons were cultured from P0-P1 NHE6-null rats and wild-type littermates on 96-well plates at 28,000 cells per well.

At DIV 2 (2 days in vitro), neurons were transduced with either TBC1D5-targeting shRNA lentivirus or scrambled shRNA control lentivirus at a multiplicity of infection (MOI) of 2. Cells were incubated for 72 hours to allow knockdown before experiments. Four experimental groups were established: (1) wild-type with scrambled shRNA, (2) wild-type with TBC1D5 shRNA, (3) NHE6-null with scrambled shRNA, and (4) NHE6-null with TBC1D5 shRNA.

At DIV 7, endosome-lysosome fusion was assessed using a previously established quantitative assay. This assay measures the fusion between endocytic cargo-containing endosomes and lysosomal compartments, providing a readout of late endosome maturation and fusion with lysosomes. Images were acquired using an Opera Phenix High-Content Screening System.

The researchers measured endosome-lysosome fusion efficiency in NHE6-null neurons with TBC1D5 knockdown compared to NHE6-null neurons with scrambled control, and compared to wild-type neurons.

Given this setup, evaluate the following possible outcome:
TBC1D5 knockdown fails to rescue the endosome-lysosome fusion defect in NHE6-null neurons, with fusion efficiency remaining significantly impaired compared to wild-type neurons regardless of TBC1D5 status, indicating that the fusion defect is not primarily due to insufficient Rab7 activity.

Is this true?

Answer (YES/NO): NO